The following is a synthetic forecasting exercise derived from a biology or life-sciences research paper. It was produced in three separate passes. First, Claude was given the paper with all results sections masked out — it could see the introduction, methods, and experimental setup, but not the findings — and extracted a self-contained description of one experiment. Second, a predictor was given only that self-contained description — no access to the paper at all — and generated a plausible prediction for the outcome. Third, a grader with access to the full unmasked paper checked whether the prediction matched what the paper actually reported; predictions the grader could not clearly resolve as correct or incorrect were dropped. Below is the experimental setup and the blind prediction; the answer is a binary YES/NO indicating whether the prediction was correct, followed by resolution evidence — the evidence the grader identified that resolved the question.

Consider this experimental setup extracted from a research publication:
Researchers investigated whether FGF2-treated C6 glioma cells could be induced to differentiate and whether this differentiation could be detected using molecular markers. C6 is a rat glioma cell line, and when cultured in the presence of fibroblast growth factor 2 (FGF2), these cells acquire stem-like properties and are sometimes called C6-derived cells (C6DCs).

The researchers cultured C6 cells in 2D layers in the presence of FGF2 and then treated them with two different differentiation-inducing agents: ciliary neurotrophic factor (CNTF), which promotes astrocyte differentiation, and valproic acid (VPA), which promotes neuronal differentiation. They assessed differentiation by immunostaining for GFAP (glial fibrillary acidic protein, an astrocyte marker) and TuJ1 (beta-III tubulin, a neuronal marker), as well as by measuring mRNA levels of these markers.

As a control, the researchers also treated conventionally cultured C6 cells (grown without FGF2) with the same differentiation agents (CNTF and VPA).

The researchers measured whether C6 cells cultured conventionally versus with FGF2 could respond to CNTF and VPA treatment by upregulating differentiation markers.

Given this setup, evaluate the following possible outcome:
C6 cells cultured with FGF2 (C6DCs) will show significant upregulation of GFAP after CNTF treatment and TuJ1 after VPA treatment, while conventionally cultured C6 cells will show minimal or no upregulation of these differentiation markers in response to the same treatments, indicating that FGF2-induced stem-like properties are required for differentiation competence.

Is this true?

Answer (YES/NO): YES